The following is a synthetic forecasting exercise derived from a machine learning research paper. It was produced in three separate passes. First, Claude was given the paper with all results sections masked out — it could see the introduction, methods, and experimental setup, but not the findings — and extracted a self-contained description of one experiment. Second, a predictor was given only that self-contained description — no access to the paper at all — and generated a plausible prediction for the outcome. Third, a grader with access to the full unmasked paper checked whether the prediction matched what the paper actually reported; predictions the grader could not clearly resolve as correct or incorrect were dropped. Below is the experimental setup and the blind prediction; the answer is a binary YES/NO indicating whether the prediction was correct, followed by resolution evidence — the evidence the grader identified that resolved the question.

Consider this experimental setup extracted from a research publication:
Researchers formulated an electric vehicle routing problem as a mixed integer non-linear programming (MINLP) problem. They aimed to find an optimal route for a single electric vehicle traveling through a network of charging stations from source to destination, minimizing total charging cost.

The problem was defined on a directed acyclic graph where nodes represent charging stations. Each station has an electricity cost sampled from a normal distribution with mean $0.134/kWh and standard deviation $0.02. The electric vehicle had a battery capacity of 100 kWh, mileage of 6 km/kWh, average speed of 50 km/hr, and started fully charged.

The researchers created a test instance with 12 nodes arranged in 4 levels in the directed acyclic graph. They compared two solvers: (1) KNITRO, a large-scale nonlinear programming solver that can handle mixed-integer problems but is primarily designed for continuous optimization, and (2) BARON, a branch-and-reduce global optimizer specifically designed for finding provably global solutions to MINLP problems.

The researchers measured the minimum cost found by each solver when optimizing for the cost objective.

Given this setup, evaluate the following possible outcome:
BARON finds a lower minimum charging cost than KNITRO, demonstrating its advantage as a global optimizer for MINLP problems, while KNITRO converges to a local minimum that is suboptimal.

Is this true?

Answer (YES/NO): YES